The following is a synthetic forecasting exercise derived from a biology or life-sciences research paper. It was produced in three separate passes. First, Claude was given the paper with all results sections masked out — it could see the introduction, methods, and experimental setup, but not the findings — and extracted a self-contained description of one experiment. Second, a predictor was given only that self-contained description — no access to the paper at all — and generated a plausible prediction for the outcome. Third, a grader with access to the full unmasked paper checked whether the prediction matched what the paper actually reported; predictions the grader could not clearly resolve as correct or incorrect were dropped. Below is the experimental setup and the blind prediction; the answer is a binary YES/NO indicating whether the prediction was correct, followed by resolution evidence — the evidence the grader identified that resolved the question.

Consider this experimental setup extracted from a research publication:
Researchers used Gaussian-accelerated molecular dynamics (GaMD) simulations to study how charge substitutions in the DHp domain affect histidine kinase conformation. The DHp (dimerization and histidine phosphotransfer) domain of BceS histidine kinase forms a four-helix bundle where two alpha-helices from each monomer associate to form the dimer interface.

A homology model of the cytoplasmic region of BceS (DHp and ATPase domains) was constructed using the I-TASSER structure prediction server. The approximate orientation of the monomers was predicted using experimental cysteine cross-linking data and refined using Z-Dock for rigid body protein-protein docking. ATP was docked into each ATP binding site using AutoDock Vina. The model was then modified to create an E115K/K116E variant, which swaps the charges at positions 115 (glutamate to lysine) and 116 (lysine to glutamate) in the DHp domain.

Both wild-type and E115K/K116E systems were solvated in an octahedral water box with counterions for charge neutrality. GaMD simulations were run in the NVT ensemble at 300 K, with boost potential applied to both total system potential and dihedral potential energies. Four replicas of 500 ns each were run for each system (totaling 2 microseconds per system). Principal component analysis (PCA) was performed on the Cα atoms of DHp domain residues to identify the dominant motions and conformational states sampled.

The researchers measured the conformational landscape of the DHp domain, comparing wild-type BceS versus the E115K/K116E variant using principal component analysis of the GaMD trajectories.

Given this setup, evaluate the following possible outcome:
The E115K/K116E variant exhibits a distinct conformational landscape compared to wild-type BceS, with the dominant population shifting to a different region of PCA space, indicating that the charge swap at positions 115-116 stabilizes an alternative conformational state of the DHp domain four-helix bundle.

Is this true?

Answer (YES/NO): YES